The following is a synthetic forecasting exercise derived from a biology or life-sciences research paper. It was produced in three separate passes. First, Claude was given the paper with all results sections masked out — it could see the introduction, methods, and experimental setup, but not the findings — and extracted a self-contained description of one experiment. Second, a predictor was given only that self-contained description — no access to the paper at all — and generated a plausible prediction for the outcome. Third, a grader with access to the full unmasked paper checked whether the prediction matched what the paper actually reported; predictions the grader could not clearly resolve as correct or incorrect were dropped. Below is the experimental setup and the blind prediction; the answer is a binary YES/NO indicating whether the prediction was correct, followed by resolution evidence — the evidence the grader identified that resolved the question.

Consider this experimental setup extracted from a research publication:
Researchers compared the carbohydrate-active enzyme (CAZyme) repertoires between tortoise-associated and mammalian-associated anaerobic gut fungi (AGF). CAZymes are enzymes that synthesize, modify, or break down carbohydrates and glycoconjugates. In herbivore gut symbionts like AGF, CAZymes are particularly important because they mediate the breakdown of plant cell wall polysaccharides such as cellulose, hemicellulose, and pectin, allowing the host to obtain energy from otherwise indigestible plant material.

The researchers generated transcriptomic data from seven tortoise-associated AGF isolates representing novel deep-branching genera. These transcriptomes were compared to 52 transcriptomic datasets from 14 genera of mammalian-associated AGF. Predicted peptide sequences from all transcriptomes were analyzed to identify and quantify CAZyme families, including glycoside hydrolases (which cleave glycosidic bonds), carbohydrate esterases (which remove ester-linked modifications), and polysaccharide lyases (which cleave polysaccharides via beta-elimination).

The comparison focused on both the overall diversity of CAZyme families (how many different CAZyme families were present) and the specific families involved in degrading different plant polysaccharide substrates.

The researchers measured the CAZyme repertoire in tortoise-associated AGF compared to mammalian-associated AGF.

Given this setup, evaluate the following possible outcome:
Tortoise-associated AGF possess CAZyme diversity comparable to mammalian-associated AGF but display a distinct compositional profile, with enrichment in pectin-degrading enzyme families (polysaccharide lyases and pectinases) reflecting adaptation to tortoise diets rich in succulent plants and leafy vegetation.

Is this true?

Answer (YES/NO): NO